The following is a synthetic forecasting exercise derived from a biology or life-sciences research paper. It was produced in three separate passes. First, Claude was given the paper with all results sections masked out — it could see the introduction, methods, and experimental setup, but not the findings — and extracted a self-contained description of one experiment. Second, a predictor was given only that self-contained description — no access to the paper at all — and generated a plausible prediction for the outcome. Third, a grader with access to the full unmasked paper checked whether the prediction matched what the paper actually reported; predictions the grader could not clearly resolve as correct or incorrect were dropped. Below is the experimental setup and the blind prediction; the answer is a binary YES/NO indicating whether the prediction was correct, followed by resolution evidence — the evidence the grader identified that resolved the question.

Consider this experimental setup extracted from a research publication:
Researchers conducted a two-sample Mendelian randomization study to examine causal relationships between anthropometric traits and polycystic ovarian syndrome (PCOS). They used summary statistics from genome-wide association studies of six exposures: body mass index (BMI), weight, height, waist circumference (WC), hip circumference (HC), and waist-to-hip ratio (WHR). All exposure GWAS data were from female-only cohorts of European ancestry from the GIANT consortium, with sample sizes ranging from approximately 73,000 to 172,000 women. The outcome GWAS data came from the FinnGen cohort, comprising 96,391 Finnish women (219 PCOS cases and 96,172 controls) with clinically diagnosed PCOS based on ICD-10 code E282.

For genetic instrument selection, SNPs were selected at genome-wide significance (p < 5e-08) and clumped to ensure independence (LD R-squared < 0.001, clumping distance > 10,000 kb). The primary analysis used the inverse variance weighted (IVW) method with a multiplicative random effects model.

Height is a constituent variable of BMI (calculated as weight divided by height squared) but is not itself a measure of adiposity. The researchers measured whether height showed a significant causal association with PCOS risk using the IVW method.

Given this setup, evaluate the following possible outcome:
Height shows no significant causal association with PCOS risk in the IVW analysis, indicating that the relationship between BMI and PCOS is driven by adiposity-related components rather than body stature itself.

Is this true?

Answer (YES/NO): YES